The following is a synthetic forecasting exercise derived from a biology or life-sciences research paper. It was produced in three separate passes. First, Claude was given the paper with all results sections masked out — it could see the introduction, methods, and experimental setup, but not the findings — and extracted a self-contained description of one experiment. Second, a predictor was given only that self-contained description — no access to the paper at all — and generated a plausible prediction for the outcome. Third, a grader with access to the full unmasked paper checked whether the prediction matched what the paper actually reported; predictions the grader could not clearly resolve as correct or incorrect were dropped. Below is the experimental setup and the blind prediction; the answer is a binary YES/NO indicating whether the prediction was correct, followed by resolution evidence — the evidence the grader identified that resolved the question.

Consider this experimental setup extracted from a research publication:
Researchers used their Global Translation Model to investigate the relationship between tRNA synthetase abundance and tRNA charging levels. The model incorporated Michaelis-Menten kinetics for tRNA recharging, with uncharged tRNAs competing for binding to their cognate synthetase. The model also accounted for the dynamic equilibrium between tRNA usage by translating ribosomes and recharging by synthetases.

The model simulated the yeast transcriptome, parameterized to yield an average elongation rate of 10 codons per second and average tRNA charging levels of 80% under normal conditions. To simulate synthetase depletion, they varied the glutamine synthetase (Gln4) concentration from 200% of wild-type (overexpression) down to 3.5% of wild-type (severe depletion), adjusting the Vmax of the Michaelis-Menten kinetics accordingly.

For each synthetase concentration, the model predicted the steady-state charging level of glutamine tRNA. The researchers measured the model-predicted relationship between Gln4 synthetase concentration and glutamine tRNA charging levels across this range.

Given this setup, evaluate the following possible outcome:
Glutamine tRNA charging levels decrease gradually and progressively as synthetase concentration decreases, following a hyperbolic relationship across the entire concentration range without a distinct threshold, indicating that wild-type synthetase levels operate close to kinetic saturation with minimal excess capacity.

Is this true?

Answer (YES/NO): NO